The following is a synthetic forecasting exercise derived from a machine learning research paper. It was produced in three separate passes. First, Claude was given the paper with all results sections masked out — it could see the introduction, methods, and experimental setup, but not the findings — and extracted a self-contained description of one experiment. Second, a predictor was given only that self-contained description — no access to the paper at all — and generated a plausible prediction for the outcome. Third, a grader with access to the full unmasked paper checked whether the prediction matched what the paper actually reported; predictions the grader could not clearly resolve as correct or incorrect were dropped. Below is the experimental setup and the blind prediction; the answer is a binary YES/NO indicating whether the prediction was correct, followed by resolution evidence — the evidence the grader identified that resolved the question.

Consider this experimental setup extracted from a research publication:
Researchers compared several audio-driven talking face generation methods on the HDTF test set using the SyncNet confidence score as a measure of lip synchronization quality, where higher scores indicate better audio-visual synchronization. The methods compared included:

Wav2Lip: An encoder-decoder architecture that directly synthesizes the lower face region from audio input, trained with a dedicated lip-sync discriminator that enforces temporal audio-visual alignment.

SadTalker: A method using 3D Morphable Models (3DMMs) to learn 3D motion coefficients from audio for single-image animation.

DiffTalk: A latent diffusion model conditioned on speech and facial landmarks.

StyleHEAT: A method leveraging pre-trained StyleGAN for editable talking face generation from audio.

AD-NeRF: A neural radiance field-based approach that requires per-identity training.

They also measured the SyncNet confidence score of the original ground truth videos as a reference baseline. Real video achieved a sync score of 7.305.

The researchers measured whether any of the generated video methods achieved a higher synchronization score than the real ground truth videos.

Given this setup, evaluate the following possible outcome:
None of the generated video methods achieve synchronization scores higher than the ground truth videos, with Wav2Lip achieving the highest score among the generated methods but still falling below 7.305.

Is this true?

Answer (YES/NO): NO